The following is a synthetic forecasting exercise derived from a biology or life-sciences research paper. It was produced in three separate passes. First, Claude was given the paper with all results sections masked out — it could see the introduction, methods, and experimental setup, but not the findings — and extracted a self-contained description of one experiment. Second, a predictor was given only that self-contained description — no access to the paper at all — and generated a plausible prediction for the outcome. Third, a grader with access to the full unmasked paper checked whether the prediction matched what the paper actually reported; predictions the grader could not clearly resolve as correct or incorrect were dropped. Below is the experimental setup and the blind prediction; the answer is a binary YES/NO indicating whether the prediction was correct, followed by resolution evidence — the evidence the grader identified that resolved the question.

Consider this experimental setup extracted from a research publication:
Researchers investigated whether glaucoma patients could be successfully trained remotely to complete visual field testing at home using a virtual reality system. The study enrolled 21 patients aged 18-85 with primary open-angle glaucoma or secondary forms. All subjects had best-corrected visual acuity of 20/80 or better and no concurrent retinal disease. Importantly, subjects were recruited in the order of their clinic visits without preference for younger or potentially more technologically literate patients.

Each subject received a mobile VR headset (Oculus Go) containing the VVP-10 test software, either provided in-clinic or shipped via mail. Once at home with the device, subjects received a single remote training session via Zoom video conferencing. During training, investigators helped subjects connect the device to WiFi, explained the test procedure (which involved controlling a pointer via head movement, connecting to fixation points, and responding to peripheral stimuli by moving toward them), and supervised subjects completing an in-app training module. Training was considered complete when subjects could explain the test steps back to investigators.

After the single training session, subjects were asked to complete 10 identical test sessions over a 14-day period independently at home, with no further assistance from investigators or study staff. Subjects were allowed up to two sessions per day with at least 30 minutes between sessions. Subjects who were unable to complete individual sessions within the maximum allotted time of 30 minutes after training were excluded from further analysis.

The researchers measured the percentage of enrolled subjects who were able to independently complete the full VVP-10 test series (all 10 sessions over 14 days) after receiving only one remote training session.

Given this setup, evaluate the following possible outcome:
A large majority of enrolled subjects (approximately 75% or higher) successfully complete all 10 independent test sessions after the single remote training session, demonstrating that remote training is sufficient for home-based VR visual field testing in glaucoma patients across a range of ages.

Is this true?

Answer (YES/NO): YES